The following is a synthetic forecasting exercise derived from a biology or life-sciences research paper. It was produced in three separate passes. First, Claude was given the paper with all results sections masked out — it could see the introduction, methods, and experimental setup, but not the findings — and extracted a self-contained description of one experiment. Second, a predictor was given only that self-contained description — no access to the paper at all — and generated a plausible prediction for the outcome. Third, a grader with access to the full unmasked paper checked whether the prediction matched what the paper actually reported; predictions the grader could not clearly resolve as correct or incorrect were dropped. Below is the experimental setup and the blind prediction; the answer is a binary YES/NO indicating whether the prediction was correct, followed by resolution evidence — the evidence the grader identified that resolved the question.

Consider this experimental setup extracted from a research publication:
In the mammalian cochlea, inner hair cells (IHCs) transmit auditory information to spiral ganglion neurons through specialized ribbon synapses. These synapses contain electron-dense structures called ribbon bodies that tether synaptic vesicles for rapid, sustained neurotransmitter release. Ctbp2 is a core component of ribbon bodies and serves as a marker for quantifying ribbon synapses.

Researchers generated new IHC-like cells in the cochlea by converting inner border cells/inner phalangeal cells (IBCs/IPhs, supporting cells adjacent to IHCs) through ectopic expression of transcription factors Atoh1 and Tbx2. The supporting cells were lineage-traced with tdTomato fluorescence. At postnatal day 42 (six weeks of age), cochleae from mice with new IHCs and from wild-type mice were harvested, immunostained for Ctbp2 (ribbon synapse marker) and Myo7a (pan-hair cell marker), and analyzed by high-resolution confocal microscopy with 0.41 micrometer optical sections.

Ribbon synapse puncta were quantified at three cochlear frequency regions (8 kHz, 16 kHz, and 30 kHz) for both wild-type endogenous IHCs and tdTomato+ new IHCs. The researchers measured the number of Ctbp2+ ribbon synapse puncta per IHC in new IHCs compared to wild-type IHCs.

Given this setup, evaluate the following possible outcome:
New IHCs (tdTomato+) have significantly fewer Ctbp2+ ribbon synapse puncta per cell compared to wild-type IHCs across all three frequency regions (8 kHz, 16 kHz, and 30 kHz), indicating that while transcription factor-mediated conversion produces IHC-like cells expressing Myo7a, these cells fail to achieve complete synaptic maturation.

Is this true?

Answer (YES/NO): NO